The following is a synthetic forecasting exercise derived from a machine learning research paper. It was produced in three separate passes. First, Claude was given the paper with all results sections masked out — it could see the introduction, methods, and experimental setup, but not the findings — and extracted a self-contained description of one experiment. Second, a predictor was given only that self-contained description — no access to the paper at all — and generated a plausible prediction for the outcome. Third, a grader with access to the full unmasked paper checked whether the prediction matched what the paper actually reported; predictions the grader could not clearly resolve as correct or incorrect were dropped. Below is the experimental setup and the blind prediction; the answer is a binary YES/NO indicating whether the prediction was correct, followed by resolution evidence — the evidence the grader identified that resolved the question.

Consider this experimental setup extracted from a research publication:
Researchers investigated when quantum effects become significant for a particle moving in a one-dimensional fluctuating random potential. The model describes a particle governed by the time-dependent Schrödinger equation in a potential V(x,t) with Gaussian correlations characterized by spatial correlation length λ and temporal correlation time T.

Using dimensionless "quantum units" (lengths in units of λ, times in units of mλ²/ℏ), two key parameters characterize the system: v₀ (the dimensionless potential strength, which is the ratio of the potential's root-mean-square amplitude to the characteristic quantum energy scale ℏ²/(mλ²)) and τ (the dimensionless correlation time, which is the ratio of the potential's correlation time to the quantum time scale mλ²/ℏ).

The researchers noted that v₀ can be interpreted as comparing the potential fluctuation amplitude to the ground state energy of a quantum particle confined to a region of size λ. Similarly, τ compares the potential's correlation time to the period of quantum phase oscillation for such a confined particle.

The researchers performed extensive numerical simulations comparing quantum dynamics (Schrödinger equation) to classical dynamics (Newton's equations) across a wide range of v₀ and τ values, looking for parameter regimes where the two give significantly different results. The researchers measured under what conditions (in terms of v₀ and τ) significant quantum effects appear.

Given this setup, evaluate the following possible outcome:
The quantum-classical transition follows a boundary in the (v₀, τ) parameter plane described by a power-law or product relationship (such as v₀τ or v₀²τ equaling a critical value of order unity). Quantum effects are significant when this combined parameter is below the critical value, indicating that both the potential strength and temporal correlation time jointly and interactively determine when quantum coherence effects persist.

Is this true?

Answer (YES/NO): NO